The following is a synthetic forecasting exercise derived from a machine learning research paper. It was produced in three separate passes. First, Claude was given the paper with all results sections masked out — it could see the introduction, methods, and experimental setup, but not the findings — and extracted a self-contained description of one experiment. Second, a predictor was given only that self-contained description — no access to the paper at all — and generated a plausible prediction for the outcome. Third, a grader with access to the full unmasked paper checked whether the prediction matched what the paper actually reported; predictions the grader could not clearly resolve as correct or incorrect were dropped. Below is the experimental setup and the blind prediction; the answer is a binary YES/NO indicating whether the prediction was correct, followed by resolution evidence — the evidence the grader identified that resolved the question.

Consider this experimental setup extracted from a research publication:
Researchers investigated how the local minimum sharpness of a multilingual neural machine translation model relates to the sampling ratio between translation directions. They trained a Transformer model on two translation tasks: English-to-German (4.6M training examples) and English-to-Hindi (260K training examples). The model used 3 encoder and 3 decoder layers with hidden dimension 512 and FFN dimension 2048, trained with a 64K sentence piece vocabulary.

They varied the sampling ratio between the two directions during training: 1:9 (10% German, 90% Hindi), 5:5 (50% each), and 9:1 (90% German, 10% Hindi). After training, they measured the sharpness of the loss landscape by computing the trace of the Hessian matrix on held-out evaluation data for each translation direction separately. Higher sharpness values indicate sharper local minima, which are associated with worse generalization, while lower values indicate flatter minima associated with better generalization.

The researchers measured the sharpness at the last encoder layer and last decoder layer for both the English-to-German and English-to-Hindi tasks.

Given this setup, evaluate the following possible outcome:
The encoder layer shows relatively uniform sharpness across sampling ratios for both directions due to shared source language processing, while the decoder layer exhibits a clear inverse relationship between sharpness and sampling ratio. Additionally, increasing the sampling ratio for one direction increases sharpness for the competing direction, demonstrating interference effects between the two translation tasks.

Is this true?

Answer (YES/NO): NO